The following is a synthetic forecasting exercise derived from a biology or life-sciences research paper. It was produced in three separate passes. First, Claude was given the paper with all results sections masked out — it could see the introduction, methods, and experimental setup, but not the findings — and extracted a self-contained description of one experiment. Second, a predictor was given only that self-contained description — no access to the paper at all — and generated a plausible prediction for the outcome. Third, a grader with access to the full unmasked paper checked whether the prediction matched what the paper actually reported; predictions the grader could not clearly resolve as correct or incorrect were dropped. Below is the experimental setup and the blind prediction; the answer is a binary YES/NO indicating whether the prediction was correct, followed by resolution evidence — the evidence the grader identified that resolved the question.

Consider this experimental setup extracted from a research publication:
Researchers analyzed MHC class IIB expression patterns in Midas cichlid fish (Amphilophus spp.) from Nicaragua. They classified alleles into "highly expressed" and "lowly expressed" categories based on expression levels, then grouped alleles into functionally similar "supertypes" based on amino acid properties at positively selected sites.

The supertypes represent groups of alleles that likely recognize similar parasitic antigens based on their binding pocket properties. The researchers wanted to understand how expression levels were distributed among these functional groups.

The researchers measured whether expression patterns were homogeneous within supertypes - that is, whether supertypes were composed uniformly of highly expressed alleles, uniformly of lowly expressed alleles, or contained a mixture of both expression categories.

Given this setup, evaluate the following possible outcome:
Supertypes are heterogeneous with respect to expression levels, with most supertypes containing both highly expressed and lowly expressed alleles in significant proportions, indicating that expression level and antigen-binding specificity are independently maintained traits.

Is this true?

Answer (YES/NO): NO